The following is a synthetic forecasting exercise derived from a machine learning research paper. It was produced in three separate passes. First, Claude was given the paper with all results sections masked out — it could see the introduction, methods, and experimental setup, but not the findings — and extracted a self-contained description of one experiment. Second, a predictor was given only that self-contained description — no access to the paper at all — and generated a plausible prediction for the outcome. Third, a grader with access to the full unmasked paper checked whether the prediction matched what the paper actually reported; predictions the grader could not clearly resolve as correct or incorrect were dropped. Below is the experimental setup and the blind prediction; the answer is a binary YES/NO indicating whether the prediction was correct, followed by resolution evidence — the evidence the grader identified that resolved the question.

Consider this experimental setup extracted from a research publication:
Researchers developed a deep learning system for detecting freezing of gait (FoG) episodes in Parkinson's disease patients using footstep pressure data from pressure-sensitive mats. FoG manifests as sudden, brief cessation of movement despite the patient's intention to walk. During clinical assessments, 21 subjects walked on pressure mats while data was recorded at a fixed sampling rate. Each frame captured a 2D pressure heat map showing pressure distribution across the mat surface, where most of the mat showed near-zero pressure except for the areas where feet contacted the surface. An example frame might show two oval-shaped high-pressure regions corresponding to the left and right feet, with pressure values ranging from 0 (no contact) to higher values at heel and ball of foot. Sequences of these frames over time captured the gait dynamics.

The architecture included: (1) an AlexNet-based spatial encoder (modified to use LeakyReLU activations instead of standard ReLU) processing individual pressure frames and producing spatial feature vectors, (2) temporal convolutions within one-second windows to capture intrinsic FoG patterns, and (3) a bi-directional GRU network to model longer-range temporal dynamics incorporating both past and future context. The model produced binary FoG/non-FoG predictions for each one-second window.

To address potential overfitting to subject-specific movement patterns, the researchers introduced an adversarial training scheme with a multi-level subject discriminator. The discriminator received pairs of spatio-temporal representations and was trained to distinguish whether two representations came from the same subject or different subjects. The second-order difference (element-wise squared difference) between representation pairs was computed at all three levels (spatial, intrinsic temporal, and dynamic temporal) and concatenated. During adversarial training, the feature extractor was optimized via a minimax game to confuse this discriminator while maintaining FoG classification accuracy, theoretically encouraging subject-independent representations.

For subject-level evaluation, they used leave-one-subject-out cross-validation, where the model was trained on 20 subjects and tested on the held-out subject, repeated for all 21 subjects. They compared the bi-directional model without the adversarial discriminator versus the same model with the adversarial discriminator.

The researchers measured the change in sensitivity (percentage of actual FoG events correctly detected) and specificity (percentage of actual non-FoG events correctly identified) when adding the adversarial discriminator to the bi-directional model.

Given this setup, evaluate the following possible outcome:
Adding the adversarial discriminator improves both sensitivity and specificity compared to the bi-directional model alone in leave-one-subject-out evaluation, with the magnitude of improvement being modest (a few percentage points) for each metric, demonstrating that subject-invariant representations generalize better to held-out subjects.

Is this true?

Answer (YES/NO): NO